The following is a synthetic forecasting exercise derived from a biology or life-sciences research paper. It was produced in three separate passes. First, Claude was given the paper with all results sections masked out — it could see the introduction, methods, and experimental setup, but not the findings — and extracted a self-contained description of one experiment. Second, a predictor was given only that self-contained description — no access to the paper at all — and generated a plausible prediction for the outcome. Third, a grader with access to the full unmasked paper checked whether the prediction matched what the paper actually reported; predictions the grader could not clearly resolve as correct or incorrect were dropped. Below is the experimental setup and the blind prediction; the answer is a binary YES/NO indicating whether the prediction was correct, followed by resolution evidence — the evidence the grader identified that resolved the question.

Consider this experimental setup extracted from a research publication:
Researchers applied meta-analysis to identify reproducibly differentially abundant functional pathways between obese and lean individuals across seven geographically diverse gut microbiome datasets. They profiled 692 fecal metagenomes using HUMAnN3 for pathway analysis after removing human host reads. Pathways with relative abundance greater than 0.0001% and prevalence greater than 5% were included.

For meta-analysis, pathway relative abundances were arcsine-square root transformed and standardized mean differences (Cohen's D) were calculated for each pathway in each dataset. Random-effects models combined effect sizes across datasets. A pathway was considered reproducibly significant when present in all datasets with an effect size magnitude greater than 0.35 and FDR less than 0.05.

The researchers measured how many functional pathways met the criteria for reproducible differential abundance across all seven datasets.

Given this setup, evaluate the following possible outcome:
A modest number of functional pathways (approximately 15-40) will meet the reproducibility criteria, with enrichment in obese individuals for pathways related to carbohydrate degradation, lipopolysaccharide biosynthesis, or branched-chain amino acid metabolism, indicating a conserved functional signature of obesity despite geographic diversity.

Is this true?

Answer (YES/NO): NO